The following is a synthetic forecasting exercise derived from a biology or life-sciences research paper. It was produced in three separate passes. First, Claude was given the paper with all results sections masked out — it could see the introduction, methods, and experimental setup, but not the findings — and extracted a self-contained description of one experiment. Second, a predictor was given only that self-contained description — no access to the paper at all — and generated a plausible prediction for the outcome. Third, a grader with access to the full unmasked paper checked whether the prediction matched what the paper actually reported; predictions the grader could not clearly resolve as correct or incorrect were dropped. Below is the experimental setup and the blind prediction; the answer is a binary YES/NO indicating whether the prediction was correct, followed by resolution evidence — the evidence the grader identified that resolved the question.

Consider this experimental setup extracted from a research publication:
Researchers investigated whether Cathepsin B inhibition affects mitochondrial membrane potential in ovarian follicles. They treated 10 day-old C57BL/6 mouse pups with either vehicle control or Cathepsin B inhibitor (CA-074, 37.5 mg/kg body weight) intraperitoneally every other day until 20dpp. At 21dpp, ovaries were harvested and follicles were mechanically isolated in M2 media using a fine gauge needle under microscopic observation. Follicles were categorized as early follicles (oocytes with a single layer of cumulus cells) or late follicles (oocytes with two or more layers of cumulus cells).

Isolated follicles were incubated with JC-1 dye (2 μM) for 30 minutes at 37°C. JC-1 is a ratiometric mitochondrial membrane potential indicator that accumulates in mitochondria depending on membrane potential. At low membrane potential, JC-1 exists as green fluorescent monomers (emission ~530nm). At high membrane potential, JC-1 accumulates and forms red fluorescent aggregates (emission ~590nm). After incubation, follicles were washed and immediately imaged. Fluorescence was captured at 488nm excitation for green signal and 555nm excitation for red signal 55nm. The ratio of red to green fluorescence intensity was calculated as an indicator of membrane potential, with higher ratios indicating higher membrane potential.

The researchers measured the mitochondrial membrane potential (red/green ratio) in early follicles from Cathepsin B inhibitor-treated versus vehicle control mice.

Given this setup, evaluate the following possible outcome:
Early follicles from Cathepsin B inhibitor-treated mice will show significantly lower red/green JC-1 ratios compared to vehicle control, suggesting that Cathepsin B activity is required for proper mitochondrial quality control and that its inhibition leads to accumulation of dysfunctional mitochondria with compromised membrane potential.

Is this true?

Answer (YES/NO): NO